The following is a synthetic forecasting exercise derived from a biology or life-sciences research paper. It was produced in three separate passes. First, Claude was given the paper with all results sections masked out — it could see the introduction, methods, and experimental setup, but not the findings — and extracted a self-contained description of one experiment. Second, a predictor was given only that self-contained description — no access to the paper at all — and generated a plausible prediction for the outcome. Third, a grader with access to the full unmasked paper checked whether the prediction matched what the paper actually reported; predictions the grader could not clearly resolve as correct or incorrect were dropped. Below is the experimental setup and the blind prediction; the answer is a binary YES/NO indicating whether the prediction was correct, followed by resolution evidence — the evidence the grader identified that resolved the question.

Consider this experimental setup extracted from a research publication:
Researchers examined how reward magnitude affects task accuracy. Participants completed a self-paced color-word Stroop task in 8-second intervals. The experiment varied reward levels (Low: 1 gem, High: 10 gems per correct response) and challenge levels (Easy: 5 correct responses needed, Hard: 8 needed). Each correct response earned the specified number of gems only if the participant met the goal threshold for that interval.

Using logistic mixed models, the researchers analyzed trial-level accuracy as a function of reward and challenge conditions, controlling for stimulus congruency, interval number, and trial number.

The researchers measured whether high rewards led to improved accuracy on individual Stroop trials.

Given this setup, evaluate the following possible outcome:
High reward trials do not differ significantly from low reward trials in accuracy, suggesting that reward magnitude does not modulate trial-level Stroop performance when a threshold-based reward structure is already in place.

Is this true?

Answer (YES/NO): YES